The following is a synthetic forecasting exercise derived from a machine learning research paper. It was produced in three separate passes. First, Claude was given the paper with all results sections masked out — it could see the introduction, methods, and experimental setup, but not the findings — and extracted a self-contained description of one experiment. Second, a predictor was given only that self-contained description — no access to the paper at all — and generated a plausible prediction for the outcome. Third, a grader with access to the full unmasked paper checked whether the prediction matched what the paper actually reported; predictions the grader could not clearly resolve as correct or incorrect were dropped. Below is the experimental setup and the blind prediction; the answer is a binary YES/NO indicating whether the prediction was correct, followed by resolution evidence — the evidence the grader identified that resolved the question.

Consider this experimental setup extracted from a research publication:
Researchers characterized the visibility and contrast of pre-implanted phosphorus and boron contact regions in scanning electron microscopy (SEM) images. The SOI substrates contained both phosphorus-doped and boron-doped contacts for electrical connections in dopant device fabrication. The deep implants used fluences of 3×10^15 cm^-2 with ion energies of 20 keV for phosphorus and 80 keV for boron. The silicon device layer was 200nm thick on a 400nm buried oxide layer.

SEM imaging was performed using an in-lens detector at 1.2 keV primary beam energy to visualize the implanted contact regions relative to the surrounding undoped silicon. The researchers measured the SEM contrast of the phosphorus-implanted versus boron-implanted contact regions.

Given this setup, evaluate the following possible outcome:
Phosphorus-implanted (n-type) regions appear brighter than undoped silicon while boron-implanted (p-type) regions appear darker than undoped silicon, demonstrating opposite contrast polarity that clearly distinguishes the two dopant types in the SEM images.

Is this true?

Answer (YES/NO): NO